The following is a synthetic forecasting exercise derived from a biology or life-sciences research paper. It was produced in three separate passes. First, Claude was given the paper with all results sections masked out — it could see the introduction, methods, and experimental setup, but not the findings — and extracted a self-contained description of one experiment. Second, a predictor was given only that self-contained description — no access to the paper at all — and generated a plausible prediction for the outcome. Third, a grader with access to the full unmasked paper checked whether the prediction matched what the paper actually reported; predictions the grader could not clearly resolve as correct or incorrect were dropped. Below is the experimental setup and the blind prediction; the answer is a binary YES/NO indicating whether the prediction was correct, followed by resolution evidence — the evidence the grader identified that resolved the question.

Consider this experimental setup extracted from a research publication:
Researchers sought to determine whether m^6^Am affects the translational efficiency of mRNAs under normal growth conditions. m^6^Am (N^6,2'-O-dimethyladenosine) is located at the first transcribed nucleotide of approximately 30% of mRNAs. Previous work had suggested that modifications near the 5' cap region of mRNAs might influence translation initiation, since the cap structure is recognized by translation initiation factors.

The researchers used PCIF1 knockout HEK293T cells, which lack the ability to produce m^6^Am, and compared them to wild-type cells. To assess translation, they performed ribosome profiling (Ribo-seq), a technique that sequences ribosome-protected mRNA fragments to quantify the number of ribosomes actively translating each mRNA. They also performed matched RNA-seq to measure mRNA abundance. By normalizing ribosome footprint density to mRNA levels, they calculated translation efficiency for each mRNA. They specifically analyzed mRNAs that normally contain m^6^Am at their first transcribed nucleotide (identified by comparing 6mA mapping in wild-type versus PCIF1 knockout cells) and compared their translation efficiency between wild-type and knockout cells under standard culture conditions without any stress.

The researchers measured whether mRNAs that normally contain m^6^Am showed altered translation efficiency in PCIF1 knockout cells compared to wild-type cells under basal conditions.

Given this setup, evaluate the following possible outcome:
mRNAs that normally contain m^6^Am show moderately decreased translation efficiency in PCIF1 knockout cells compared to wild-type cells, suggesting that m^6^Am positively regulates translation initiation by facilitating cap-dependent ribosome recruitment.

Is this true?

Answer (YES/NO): NO